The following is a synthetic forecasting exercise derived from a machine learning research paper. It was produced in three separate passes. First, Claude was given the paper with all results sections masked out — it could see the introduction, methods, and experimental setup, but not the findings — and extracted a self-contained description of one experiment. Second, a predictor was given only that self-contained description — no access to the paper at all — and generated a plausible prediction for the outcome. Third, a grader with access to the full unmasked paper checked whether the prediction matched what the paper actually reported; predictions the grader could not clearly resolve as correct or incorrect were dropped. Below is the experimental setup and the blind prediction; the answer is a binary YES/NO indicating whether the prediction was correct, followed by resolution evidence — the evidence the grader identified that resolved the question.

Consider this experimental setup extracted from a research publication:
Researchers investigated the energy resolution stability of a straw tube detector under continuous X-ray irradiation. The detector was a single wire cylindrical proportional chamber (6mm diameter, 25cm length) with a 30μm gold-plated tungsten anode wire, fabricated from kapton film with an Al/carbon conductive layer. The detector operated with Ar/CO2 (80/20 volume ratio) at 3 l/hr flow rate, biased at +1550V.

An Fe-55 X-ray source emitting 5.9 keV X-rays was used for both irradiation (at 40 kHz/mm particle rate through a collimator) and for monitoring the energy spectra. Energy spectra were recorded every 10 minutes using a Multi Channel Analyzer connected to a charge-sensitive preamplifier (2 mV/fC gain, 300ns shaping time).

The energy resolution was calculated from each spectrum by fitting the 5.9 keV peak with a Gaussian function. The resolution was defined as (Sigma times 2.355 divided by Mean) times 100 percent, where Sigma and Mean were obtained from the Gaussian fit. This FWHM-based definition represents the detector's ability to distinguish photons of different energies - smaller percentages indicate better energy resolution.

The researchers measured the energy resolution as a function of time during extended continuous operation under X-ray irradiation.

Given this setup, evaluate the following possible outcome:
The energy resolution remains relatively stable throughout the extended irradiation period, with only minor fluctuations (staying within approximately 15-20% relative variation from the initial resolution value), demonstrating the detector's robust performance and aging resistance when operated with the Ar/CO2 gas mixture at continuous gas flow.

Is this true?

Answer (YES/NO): YES